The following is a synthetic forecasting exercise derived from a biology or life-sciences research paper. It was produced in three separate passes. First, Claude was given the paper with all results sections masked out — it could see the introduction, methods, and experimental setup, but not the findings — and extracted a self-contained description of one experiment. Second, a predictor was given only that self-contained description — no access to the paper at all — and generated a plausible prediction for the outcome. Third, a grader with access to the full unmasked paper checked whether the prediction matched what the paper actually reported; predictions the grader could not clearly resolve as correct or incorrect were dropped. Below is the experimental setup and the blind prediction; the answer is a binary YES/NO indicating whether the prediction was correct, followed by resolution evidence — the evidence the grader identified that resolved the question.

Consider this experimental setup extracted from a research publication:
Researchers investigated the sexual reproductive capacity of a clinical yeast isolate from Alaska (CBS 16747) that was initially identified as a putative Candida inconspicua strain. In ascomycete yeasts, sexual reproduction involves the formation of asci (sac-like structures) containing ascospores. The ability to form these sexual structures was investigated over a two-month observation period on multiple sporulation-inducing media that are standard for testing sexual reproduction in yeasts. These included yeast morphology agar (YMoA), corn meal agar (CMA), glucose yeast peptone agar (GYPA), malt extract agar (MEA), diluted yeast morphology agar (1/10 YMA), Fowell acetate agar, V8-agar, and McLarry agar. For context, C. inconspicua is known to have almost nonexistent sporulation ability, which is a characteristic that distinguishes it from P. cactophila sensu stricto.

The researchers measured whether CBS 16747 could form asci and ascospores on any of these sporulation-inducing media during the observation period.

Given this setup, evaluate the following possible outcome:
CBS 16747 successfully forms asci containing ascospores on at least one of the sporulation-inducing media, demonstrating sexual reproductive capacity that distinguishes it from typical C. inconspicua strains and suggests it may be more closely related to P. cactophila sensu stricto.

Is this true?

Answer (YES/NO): NO